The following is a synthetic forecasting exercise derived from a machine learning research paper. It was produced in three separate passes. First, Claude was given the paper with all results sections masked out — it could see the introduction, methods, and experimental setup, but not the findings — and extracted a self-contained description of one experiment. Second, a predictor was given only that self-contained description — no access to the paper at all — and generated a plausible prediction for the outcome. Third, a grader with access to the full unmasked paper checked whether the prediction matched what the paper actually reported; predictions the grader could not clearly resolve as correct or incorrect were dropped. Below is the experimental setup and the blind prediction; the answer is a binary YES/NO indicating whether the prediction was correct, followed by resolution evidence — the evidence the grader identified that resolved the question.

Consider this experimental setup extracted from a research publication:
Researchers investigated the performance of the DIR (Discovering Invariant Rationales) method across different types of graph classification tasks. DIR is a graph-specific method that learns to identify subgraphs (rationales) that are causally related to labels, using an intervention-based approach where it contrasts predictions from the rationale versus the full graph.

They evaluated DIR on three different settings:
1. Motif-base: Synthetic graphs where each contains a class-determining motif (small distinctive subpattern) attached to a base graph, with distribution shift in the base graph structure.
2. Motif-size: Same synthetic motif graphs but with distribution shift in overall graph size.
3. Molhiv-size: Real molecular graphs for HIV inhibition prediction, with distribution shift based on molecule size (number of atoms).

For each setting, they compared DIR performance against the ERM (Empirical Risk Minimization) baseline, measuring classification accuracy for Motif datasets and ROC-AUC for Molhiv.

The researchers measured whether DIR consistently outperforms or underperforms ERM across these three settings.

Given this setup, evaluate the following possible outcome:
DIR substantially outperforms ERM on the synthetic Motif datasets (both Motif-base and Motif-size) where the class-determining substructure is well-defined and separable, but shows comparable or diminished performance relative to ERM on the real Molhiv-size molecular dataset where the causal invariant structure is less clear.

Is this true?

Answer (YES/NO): NO